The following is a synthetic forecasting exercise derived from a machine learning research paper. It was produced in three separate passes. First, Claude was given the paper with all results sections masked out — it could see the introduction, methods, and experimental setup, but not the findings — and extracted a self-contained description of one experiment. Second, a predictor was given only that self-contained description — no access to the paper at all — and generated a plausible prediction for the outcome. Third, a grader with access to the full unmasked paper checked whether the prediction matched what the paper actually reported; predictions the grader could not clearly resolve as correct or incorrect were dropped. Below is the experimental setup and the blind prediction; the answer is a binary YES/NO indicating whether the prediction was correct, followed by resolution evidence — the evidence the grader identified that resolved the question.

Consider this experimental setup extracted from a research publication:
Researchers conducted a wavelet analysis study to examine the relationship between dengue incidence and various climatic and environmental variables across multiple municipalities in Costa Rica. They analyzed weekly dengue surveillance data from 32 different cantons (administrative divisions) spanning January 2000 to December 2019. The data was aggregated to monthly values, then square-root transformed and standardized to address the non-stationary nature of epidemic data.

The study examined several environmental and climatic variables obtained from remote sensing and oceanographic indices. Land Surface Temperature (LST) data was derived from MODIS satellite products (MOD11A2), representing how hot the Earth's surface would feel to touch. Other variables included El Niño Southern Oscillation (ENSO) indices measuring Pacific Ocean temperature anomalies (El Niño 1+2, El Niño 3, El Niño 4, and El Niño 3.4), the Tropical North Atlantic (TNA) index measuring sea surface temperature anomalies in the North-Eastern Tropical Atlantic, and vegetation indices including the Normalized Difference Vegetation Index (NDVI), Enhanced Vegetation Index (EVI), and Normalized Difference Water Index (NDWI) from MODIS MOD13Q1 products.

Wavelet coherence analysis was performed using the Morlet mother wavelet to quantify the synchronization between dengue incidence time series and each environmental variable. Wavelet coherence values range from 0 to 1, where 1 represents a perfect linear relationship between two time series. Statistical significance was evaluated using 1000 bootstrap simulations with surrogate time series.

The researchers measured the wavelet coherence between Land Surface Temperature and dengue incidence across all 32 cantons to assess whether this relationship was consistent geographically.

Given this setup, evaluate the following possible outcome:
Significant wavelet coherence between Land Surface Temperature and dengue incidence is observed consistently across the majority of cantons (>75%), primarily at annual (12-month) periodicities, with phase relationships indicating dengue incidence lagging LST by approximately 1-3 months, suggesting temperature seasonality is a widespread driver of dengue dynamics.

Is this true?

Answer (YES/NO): NO